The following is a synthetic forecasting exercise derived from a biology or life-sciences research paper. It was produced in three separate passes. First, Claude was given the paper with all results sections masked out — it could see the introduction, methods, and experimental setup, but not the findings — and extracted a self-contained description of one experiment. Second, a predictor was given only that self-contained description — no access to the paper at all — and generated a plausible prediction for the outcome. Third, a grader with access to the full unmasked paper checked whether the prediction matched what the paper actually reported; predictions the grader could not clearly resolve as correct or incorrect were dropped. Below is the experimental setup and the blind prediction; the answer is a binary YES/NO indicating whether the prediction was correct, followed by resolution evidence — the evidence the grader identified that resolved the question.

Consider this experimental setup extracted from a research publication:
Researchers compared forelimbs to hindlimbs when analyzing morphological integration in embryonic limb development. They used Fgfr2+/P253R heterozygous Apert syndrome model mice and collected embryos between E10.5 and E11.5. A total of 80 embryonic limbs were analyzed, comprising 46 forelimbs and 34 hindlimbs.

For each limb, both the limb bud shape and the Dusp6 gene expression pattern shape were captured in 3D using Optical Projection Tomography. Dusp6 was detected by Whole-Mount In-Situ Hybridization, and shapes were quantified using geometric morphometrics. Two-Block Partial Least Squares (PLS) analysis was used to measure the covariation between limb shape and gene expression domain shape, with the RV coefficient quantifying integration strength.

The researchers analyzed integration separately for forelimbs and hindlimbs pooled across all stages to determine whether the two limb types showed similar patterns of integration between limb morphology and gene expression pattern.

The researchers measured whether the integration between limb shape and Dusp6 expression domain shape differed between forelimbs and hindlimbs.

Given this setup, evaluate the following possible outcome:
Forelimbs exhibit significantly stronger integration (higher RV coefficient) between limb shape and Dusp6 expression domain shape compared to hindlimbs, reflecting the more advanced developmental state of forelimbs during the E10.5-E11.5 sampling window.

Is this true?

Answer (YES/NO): NO